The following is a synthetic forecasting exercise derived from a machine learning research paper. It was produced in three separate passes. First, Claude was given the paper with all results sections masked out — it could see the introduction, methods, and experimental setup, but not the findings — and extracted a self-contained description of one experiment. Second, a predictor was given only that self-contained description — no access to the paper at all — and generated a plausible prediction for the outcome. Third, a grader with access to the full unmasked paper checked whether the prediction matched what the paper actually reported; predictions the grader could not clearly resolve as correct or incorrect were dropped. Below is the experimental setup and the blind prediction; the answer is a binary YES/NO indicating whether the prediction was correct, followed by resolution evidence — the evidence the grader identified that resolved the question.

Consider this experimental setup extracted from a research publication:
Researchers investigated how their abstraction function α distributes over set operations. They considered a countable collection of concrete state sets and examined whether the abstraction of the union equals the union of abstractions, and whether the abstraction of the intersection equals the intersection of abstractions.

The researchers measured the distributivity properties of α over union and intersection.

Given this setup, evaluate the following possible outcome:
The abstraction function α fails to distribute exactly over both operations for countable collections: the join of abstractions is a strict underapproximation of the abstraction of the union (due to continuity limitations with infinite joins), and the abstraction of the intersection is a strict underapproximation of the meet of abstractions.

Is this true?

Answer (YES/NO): NO